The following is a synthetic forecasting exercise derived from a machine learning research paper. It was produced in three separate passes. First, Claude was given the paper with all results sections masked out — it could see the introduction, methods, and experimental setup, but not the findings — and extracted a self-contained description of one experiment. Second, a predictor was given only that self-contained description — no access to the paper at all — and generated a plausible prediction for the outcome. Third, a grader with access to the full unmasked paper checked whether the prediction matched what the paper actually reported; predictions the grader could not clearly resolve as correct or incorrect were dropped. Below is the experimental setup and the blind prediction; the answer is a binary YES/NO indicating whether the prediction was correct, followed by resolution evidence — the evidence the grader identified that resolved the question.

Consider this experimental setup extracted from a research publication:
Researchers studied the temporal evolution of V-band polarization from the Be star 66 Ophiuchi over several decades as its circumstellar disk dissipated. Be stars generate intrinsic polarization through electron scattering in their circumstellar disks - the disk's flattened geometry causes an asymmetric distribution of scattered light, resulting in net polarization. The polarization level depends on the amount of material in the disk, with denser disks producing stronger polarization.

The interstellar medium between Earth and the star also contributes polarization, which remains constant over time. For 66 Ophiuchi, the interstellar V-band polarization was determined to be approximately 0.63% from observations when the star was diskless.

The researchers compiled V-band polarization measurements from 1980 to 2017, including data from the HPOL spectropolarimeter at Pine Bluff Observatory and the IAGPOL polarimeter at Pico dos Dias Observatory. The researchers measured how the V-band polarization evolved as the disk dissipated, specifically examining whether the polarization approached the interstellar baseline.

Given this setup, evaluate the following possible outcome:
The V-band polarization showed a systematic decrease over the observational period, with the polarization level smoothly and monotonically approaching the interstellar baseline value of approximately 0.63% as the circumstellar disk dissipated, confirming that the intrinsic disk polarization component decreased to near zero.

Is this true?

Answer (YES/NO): YES